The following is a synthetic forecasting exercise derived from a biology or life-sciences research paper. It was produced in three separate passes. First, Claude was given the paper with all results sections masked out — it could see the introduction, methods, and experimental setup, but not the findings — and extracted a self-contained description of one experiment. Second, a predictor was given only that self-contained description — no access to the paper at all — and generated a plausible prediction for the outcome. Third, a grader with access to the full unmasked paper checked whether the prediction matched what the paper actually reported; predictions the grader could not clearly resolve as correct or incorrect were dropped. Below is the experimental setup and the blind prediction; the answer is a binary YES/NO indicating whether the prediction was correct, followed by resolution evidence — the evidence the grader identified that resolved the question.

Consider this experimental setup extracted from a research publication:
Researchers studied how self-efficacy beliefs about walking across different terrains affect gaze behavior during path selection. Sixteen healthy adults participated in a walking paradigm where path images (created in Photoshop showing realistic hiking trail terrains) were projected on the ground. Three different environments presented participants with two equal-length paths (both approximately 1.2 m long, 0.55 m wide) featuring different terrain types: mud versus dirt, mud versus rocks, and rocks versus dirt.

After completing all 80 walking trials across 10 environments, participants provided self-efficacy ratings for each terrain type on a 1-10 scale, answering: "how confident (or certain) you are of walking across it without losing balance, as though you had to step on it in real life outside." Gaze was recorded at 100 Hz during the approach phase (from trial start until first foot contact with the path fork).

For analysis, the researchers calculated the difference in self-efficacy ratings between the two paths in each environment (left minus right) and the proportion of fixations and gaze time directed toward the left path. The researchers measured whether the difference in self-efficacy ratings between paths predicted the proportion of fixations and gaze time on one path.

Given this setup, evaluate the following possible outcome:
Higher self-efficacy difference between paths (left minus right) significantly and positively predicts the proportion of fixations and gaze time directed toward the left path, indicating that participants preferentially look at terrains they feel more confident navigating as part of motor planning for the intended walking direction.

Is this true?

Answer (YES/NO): YES